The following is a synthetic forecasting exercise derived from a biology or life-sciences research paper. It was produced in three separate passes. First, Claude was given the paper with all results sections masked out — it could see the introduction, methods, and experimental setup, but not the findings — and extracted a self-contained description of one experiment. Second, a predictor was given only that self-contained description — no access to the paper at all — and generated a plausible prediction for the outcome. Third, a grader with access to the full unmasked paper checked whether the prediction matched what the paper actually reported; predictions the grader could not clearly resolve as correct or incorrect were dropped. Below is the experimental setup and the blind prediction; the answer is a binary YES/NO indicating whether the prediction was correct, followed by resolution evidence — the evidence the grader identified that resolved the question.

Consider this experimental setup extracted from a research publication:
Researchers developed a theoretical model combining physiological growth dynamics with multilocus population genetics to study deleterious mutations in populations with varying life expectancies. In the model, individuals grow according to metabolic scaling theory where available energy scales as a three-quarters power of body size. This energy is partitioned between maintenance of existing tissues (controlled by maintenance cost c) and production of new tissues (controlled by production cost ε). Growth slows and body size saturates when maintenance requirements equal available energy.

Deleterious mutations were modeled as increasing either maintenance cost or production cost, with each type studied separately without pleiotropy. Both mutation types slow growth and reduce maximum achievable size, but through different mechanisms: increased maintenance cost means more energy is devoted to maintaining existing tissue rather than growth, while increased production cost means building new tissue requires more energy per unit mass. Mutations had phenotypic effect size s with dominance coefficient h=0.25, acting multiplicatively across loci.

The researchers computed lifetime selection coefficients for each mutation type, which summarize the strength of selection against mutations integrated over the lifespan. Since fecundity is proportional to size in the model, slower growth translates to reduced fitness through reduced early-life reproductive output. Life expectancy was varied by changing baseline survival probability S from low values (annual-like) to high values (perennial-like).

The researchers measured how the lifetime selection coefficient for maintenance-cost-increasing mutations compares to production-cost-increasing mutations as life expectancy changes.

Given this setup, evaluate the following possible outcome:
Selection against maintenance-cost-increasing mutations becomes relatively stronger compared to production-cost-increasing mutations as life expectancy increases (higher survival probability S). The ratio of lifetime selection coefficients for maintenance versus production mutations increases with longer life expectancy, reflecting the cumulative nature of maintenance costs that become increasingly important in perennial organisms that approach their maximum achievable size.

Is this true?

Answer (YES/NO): YES